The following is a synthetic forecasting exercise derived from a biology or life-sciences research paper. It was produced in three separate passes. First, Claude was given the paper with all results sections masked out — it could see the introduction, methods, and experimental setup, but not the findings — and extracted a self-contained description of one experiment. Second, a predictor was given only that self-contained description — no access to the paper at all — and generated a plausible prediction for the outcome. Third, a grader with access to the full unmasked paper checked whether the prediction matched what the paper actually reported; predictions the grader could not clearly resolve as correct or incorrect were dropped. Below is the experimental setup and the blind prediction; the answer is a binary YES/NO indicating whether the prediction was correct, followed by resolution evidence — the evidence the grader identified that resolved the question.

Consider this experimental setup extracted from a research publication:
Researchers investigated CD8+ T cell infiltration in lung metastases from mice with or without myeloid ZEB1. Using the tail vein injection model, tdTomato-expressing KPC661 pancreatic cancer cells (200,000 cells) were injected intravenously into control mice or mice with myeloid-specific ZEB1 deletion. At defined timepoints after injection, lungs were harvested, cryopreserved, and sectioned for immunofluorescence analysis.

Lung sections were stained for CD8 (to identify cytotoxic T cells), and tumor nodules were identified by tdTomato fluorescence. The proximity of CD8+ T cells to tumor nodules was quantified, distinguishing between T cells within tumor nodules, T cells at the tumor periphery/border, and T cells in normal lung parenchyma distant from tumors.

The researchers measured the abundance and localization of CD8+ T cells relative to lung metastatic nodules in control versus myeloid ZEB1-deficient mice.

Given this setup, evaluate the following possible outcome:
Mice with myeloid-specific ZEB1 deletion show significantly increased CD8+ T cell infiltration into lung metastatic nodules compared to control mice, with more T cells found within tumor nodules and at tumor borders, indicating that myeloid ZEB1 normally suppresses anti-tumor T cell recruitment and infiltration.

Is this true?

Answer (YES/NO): NO